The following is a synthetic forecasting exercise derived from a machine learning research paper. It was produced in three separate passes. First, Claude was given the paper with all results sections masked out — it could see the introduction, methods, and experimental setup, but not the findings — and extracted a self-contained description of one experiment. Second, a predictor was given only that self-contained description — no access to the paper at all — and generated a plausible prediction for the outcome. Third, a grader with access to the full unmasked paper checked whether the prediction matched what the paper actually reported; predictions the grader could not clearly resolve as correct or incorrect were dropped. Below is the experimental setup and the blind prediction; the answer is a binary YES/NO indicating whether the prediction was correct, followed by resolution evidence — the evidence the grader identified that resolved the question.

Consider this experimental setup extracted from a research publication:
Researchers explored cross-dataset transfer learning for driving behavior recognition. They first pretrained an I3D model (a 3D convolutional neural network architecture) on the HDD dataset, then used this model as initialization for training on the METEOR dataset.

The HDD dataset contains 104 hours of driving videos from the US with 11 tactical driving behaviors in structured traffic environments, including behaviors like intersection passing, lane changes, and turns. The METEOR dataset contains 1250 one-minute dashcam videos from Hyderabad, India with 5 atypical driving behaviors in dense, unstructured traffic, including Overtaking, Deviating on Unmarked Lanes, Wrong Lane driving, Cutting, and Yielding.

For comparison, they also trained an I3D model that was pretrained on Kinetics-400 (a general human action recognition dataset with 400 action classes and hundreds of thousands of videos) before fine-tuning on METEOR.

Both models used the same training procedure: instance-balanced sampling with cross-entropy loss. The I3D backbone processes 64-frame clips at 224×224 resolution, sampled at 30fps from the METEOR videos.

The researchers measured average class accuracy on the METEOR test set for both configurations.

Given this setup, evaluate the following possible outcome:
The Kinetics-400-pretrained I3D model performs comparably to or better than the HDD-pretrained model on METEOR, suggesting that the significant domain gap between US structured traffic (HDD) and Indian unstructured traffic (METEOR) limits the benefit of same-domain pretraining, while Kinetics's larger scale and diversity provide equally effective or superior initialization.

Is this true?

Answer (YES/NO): YES